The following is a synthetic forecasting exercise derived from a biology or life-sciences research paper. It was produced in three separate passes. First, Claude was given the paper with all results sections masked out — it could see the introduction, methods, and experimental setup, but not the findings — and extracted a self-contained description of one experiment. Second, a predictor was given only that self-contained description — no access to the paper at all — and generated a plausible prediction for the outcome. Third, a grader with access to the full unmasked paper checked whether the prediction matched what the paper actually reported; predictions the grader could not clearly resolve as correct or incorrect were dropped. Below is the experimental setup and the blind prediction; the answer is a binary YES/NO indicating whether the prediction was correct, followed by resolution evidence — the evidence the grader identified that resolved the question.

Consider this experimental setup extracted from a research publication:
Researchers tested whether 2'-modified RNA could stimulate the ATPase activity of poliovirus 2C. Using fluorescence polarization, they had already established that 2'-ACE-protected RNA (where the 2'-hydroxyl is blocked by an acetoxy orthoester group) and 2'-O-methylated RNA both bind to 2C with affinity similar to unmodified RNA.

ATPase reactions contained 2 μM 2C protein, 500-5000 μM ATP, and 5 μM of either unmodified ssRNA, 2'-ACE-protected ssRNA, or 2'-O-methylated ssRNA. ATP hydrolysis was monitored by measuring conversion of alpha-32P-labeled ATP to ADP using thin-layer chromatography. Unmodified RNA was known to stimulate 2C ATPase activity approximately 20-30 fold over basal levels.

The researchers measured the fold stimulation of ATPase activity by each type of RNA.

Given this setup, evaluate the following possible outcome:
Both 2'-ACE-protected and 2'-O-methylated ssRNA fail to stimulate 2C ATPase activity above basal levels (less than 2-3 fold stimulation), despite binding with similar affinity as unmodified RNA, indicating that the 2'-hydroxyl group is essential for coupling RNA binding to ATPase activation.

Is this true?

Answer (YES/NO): YES